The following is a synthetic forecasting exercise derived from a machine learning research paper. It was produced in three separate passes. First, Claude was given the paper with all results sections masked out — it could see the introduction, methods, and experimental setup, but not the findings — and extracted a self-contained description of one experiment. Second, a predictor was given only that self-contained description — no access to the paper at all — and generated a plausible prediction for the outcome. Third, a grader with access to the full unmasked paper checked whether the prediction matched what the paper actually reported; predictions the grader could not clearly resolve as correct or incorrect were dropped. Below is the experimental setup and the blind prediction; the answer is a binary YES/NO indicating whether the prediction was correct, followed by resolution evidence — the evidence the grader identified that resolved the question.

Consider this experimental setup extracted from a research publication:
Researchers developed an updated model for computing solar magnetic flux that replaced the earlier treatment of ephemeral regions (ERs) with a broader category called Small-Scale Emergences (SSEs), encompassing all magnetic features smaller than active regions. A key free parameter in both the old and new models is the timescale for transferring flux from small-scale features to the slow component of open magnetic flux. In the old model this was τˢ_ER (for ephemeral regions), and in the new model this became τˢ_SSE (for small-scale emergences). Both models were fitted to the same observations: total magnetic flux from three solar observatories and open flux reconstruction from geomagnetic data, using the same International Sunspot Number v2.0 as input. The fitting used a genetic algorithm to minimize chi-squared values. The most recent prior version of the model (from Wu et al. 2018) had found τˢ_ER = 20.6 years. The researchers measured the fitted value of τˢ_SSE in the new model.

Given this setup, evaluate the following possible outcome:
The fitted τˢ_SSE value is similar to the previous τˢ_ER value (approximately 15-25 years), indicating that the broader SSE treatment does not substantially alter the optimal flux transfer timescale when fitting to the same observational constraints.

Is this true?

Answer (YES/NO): NO